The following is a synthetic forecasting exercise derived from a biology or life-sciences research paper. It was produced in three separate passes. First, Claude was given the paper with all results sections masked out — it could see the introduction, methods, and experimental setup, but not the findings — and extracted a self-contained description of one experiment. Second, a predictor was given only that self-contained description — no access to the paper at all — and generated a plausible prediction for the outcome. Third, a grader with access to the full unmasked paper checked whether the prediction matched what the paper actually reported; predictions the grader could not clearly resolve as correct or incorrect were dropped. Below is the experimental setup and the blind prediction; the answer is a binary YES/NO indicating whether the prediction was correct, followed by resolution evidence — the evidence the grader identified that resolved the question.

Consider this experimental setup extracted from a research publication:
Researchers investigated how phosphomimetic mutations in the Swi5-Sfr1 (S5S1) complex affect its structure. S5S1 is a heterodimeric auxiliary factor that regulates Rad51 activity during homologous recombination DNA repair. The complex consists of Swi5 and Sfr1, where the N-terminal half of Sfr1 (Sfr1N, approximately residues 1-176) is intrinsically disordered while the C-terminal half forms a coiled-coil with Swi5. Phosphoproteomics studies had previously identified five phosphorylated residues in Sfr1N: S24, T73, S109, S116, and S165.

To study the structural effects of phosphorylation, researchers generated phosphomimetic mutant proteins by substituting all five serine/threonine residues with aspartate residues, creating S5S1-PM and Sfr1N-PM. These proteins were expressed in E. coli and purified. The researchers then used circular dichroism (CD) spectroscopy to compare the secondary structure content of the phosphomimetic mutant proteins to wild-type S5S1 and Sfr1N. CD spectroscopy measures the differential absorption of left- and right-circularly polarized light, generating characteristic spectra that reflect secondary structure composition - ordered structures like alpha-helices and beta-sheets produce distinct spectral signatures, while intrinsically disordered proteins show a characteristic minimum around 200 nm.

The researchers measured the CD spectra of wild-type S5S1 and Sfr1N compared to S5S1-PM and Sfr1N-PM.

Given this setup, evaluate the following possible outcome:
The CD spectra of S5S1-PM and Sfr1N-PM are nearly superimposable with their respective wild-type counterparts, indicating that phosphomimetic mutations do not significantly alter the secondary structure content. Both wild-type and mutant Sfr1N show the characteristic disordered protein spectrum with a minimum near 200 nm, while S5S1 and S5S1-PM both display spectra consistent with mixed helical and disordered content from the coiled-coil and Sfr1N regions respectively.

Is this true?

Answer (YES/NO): YES